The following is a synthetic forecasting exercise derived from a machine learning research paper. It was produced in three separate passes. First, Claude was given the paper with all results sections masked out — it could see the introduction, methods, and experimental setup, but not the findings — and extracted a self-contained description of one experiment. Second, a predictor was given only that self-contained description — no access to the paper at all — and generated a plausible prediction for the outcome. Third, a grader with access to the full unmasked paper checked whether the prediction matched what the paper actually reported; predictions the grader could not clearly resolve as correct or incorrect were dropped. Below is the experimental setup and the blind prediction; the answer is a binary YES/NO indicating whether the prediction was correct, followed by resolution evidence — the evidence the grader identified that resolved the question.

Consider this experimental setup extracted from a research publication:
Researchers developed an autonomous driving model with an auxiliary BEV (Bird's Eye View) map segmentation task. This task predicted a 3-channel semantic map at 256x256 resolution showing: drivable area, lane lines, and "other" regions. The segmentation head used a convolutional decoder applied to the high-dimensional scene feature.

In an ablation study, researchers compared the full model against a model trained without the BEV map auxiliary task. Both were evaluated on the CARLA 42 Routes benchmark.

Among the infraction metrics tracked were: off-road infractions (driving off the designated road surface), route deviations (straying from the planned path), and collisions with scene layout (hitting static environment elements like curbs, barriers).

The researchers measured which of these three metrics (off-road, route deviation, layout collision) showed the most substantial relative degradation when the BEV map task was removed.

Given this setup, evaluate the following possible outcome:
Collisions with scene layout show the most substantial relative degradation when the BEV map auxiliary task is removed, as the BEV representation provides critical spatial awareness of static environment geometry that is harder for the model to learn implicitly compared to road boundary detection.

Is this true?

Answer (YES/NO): YES